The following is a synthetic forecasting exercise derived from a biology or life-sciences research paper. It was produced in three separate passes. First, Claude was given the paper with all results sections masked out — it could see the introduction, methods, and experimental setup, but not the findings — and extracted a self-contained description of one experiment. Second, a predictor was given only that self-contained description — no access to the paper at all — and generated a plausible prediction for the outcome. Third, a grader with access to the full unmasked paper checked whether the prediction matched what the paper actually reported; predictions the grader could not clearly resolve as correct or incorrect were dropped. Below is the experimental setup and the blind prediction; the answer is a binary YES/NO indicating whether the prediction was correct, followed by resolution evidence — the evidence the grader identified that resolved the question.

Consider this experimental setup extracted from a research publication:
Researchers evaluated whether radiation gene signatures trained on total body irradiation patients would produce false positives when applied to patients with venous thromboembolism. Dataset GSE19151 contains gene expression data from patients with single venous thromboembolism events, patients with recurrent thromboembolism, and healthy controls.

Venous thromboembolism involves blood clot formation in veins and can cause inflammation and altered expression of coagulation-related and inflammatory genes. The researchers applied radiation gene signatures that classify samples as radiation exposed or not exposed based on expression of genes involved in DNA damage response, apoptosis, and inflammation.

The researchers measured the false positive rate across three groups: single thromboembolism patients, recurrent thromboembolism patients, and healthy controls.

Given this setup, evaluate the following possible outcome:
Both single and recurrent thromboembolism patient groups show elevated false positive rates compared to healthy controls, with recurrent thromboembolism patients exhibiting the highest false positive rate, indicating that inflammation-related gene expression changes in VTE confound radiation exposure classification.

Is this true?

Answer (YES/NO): NO